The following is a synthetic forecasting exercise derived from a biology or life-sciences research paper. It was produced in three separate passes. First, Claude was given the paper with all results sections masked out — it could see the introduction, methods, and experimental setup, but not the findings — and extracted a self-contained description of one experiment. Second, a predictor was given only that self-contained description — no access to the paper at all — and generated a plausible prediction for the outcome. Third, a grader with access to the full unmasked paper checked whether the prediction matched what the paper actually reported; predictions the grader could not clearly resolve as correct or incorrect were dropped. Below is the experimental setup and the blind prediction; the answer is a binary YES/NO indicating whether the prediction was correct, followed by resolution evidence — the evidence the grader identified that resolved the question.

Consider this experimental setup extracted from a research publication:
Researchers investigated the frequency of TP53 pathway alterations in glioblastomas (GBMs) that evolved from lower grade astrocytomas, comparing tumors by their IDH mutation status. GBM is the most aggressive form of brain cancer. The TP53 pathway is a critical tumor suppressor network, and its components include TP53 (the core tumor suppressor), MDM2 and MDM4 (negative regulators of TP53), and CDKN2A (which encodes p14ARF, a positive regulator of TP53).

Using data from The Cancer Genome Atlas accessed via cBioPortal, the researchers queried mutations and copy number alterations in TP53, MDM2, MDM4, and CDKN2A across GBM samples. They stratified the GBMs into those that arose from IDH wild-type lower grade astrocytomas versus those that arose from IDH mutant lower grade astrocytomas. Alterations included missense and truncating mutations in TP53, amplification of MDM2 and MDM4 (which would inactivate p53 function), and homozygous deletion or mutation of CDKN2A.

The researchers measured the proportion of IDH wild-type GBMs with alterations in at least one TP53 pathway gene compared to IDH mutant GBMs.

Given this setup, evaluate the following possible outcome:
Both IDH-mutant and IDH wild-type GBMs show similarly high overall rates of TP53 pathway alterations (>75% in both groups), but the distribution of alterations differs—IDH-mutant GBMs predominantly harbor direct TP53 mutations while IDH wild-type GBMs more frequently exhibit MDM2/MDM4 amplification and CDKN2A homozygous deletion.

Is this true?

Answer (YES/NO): YES